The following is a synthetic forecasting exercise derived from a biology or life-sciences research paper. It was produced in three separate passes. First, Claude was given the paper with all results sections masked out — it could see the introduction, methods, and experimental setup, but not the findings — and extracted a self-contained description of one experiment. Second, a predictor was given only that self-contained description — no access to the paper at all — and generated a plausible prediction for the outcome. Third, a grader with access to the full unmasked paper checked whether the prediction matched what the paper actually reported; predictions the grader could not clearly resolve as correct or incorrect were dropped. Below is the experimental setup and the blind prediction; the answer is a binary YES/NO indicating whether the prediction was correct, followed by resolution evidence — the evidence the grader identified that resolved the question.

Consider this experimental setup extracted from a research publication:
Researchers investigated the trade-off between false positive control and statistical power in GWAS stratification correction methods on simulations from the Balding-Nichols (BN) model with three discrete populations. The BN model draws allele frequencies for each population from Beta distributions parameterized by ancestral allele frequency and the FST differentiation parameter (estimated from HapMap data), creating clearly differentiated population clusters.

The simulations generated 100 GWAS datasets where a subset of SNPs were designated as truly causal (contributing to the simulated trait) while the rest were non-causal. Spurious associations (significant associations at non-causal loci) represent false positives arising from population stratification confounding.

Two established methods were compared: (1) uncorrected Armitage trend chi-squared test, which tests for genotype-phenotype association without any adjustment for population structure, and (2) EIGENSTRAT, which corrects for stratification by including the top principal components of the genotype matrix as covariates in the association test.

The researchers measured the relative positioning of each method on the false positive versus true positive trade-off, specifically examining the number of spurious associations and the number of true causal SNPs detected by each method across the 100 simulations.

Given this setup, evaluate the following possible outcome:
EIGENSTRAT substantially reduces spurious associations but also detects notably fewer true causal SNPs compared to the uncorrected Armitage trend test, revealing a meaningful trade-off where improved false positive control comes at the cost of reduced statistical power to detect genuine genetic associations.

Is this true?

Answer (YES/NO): YES